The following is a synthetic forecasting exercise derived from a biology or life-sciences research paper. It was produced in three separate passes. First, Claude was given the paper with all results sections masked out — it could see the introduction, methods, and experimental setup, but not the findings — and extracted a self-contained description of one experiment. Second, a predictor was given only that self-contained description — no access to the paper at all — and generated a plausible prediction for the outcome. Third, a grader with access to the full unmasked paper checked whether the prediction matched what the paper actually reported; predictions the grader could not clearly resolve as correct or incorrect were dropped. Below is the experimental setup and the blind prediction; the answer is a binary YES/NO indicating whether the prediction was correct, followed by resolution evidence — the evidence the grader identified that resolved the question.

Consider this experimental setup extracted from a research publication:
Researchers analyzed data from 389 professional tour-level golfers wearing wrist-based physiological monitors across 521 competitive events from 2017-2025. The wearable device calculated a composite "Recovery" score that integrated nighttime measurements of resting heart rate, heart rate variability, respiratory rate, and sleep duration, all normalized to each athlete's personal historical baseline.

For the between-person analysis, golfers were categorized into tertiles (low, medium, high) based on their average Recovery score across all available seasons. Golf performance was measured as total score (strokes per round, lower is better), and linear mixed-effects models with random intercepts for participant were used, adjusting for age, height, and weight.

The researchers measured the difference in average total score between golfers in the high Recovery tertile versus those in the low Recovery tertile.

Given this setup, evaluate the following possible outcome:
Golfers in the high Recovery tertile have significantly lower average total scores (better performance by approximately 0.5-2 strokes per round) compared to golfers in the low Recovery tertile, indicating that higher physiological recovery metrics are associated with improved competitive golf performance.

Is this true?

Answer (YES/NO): YES